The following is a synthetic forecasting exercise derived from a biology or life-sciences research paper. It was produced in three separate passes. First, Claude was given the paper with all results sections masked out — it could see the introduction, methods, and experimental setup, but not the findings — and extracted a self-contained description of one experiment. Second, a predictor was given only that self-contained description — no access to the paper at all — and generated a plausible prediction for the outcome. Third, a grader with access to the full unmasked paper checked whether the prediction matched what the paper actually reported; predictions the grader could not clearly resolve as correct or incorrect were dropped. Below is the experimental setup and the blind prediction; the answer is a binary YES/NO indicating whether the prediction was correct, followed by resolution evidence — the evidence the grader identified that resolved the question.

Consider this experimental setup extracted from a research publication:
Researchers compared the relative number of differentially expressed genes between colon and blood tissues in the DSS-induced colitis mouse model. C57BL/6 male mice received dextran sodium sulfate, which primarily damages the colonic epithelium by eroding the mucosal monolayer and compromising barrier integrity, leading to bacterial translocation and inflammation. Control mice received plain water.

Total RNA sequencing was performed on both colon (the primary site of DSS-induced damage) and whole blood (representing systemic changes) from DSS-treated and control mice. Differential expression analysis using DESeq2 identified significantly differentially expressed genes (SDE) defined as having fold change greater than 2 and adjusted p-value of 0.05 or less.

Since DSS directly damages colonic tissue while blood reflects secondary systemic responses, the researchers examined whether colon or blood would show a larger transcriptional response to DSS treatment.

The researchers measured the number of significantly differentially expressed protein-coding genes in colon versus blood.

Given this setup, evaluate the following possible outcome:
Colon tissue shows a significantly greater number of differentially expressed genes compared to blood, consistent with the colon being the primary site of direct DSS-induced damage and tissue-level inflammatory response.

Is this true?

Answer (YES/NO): YES